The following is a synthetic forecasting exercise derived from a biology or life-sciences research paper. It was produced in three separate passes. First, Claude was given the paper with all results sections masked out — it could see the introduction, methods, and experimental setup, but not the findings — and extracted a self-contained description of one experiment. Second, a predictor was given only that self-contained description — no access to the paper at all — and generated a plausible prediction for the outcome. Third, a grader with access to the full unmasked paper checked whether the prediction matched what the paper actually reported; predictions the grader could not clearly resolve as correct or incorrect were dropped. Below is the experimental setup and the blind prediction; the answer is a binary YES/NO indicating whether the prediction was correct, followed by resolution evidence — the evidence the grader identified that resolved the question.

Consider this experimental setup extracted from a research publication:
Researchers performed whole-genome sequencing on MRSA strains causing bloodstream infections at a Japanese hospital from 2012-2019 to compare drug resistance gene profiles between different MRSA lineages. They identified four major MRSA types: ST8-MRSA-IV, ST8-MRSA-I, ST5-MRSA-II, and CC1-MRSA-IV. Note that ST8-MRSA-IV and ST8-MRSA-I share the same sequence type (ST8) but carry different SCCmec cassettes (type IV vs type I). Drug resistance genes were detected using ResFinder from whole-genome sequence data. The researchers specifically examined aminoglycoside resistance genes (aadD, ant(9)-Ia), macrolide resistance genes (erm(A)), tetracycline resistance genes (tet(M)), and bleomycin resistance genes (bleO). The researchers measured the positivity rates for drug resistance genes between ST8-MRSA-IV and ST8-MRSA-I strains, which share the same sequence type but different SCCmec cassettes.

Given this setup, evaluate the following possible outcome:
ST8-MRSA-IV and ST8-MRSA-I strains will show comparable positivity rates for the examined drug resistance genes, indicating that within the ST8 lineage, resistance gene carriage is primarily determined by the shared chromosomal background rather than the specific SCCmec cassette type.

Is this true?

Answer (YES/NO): NO